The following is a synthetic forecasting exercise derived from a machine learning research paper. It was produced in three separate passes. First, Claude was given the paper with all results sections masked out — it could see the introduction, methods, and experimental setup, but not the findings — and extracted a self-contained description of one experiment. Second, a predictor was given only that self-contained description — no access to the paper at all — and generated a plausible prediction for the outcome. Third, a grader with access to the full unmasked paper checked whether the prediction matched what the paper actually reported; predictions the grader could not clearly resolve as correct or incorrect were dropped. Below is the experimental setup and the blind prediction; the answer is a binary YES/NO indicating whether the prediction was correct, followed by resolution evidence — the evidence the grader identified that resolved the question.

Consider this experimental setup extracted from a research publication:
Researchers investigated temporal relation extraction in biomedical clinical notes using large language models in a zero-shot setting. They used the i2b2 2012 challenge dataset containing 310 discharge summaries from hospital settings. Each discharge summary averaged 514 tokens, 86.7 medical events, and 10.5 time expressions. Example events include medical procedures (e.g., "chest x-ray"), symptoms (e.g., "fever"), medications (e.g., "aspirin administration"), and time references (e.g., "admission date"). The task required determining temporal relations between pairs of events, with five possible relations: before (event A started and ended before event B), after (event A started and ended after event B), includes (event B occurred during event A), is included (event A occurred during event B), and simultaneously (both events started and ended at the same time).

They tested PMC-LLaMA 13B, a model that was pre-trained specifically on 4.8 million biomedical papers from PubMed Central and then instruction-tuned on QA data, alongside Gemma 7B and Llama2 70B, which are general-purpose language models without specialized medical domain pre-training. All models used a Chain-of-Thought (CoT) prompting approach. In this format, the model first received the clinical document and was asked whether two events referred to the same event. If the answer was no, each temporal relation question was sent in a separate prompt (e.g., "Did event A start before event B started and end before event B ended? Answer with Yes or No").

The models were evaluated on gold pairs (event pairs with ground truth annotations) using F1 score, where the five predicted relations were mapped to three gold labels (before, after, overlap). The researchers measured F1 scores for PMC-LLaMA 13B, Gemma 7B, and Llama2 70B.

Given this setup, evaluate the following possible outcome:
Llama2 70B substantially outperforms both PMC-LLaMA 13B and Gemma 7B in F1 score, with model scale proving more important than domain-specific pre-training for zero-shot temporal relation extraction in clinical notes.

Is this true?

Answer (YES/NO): YES